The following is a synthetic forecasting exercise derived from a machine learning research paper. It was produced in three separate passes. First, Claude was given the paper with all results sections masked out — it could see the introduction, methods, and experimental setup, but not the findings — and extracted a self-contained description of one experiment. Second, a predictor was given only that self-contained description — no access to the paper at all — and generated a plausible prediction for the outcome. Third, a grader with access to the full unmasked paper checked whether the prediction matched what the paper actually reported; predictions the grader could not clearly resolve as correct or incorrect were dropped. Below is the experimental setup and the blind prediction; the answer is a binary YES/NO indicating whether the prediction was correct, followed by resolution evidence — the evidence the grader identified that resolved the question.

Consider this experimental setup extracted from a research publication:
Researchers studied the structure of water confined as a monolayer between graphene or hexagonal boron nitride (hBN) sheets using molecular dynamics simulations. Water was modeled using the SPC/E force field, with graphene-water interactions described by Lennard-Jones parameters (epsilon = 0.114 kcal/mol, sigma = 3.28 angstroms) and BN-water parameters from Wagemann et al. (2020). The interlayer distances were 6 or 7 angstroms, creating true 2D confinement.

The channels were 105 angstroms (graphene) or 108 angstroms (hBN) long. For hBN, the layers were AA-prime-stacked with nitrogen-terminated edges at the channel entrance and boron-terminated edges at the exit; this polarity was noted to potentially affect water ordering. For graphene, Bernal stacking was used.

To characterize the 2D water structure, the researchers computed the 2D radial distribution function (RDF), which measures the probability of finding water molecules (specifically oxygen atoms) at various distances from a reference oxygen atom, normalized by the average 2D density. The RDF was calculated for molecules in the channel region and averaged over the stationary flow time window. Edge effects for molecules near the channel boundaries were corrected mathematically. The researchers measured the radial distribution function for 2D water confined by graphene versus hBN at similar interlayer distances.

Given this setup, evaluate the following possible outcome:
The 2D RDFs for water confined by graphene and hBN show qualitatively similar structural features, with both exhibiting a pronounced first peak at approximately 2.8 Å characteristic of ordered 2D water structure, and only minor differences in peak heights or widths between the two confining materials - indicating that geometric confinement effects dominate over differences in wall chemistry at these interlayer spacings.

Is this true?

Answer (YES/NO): NO